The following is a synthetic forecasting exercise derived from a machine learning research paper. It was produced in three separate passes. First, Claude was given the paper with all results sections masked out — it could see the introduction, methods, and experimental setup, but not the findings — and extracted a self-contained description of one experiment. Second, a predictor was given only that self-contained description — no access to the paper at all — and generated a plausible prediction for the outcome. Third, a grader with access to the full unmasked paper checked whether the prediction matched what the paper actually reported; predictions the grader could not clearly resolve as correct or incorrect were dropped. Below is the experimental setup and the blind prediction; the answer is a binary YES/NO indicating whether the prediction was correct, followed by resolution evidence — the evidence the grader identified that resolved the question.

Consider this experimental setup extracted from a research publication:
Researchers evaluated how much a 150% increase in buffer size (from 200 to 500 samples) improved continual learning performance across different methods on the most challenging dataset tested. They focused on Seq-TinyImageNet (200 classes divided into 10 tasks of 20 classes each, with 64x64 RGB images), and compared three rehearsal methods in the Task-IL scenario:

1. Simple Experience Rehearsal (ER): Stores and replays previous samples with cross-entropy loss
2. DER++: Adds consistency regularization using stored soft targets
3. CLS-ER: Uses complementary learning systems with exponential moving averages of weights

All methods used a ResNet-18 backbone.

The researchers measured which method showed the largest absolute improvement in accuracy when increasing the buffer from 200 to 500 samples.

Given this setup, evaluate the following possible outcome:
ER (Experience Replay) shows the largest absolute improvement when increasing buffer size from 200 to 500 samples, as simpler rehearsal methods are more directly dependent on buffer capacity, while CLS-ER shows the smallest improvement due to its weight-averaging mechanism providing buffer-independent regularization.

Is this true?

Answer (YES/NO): NO